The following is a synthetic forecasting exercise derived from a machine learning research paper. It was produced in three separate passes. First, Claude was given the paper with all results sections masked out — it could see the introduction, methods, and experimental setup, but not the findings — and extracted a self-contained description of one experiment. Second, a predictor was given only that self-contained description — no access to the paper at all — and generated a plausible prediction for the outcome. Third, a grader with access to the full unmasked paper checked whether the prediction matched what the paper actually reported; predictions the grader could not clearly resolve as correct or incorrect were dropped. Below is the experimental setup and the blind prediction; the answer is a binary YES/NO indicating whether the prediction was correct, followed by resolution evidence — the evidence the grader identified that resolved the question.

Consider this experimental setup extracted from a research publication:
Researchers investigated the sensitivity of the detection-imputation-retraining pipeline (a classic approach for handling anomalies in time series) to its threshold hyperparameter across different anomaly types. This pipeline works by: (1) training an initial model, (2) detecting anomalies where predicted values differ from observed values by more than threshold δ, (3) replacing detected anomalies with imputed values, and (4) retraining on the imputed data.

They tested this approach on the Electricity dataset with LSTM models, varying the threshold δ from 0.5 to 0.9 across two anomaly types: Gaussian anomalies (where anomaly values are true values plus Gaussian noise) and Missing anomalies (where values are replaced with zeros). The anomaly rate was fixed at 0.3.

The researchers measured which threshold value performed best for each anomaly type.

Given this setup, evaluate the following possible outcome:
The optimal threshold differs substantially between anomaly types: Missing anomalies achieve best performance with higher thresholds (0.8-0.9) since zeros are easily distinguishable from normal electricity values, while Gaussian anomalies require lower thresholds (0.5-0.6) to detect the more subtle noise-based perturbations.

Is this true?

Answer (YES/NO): NO